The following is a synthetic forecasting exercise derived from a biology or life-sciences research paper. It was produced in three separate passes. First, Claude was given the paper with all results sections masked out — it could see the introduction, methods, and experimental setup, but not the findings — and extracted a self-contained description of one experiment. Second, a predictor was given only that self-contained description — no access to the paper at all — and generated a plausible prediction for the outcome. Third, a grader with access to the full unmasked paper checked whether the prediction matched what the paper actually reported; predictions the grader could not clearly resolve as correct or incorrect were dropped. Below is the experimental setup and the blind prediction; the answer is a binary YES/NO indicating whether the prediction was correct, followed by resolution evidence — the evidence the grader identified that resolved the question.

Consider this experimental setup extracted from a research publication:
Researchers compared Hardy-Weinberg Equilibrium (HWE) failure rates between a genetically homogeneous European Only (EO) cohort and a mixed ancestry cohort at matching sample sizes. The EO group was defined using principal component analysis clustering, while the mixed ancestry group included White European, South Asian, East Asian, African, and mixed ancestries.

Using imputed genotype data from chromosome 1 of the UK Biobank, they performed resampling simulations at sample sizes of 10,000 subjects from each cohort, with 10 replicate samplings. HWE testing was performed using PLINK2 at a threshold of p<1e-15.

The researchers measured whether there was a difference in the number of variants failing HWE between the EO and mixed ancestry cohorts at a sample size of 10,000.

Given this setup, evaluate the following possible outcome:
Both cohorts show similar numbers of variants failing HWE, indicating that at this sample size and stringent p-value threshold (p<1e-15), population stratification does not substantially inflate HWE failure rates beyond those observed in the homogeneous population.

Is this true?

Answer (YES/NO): NO